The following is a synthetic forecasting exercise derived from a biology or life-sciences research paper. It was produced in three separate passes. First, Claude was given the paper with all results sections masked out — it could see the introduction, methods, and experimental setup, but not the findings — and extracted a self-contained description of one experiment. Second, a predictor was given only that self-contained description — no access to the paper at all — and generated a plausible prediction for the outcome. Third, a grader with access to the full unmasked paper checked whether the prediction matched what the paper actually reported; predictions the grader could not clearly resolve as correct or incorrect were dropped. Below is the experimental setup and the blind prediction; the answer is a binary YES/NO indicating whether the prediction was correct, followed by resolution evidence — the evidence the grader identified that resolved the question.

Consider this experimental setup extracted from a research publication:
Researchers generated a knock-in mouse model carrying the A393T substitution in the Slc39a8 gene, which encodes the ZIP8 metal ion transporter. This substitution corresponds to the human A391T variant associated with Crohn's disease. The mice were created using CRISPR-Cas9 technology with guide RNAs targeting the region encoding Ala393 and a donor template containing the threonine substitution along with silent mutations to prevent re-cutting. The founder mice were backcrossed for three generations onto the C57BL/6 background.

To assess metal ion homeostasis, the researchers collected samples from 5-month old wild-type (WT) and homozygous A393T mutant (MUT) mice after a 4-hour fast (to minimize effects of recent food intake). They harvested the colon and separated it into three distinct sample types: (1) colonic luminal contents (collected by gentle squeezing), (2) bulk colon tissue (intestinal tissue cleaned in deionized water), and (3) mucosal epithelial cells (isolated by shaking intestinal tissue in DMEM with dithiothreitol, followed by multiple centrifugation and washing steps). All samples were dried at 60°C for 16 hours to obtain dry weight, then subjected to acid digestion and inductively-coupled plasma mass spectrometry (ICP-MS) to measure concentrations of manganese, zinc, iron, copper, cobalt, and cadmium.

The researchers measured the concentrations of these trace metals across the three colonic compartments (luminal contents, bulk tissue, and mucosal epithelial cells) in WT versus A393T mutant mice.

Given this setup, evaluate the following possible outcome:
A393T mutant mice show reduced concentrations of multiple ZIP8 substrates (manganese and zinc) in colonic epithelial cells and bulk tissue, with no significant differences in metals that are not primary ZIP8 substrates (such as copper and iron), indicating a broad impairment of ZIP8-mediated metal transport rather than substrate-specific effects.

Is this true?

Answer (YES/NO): NO